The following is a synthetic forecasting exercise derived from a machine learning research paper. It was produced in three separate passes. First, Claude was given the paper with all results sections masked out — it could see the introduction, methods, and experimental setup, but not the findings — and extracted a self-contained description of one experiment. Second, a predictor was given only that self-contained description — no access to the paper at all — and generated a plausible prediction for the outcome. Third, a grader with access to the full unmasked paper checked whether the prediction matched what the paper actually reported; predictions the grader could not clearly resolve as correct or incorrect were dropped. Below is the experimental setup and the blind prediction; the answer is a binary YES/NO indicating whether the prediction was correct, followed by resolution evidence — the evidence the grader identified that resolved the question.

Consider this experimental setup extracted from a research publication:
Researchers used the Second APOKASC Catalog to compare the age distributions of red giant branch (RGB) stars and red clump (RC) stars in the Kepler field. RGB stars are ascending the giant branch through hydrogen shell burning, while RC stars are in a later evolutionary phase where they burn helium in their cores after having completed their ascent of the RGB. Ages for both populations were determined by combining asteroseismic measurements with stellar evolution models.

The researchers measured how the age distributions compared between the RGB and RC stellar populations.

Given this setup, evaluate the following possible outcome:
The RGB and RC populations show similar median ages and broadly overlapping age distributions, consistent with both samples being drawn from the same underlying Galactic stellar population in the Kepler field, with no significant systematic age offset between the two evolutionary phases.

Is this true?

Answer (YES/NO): NO